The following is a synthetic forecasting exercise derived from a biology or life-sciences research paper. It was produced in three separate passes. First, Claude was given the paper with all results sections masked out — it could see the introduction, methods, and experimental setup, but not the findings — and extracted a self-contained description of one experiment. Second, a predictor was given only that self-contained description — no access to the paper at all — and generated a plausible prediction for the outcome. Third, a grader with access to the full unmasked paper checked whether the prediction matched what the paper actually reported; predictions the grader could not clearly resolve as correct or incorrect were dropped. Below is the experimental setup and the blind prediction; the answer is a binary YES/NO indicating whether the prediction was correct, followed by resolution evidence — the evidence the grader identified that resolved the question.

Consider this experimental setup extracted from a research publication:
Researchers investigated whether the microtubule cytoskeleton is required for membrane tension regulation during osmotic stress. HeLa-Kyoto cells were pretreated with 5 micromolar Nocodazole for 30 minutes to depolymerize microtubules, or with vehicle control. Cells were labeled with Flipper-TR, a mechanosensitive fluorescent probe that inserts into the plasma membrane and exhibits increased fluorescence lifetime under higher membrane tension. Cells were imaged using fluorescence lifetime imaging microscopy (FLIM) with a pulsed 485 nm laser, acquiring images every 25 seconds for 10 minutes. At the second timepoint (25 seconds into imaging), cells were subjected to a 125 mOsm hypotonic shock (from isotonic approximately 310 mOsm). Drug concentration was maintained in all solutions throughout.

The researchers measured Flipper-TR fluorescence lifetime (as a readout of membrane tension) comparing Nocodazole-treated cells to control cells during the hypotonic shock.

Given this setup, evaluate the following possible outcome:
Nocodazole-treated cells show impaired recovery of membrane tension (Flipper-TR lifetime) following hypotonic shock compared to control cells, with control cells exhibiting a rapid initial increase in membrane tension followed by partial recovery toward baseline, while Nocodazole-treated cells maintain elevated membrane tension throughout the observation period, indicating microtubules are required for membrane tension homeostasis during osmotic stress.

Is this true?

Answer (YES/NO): NO